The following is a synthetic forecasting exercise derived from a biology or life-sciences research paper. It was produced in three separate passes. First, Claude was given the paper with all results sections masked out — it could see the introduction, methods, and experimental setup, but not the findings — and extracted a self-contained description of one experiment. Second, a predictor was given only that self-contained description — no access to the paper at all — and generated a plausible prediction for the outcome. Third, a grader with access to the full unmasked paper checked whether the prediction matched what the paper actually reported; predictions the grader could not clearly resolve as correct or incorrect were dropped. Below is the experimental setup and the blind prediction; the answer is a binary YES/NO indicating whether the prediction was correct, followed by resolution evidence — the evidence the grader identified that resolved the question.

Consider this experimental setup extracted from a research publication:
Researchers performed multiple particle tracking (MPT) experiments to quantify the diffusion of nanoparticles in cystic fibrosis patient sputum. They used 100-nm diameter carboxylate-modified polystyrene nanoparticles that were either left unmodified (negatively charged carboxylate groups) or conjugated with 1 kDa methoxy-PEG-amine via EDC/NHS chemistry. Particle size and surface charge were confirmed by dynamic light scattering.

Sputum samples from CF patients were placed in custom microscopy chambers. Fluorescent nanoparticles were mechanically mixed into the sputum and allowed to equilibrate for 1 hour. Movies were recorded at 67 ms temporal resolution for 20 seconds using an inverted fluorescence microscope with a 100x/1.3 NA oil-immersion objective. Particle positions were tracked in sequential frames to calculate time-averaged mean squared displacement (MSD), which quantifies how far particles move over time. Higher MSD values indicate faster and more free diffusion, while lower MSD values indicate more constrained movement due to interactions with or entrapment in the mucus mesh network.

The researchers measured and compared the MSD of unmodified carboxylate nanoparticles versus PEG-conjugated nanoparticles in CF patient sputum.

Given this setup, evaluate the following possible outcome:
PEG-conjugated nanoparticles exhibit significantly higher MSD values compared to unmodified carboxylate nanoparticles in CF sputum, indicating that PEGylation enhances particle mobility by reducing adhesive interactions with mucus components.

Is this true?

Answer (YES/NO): NO